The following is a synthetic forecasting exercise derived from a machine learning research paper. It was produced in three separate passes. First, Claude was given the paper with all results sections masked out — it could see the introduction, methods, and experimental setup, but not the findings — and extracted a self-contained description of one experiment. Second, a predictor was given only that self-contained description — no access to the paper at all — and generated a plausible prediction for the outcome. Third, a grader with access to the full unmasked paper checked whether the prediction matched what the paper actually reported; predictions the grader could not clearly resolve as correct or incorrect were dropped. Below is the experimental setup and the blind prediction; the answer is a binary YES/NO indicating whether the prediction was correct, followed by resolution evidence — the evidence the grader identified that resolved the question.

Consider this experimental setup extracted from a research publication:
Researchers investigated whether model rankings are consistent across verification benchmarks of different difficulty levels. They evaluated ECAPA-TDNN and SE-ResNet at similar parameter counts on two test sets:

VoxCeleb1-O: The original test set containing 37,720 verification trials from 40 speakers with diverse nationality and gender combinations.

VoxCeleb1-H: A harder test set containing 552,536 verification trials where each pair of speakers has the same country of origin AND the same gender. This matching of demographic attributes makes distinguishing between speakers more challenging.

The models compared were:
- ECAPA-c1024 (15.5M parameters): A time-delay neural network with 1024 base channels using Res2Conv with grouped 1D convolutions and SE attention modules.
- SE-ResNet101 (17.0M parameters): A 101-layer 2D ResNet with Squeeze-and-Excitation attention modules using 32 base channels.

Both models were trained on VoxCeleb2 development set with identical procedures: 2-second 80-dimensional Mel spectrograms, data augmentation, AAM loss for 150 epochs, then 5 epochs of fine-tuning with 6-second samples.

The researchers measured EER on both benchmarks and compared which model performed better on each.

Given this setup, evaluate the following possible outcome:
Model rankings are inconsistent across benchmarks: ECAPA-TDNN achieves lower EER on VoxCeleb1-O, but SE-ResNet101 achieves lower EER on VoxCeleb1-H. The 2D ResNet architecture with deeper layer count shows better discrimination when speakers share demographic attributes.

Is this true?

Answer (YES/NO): YES